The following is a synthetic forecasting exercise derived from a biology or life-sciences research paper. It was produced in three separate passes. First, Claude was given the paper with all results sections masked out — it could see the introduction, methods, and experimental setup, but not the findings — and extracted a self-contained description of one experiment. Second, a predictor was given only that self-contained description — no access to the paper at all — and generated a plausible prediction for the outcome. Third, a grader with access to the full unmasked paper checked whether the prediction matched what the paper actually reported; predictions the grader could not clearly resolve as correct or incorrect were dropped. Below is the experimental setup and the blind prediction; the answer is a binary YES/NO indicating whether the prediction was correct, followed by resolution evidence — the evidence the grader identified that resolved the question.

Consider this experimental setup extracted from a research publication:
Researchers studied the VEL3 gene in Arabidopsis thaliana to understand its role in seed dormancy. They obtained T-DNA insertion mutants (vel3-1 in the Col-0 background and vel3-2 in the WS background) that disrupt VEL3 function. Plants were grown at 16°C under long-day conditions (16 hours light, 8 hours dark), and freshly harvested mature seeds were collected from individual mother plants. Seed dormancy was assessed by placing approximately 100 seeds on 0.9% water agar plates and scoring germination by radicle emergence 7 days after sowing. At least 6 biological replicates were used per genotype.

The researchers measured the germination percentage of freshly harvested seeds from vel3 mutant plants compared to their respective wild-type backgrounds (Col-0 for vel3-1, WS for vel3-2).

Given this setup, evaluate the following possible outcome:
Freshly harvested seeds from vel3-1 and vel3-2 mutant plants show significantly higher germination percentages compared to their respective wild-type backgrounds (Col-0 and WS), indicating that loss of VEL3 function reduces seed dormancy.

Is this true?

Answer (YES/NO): YES